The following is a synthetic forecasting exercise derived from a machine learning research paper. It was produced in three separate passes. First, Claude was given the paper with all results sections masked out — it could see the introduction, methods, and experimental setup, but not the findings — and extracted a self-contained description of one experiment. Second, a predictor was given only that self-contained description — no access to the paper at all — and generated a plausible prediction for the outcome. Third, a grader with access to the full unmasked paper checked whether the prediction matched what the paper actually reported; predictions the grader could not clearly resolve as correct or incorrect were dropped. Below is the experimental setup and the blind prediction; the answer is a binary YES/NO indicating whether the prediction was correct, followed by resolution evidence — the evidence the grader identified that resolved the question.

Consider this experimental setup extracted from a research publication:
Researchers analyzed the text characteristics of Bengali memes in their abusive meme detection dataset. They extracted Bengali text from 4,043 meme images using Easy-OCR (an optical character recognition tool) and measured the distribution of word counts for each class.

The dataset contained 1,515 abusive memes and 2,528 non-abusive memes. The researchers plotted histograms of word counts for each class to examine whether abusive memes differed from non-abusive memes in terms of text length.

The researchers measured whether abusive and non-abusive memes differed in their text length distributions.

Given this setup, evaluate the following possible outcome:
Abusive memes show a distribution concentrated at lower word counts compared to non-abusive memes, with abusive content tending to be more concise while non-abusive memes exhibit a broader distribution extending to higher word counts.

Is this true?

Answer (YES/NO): NO